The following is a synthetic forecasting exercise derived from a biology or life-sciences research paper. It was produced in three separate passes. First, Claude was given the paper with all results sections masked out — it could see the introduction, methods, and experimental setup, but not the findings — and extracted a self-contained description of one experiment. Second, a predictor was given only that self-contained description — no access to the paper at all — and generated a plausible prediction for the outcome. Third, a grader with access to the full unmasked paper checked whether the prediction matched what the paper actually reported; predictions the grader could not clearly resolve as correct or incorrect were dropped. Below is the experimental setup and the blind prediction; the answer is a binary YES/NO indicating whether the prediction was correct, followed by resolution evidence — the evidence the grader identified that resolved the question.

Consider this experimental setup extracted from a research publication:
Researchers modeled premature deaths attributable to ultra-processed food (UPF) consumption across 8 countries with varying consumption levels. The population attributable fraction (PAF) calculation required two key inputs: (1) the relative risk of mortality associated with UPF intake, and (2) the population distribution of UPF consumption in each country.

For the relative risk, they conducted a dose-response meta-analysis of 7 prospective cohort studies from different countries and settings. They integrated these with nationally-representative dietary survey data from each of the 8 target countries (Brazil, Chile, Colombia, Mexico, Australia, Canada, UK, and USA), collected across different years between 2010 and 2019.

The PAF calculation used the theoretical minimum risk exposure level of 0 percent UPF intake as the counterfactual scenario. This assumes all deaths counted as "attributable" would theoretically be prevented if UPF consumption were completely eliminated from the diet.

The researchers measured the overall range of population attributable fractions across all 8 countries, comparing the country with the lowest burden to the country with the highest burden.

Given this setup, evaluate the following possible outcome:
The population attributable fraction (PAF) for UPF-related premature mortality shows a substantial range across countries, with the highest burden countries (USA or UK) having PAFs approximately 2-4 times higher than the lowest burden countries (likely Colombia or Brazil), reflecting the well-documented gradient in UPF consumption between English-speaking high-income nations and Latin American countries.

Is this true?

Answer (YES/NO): YES